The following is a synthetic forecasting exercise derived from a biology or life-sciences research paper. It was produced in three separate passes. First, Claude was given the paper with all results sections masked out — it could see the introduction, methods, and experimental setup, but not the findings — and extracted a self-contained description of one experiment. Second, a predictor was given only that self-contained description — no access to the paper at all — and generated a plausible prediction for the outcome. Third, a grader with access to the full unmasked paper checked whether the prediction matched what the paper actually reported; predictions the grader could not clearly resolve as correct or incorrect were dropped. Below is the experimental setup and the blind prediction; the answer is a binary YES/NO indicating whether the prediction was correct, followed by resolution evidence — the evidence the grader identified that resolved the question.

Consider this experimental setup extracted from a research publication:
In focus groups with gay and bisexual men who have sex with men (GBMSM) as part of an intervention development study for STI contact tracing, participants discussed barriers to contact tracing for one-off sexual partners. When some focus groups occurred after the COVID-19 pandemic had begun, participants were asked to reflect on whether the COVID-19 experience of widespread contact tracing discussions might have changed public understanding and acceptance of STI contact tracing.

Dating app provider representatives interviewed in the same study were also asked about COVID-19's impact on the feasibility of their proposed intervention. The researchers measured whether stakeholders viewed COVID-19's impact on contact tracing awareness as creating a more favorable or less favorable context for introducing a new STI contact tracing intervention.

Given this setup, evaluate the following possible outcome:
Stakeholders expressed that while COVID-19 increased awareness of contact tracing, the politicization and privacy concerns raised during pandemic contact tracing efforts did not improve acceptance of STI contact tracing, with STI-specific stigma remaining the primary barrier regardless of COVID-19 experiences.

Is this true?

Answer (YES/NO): NO